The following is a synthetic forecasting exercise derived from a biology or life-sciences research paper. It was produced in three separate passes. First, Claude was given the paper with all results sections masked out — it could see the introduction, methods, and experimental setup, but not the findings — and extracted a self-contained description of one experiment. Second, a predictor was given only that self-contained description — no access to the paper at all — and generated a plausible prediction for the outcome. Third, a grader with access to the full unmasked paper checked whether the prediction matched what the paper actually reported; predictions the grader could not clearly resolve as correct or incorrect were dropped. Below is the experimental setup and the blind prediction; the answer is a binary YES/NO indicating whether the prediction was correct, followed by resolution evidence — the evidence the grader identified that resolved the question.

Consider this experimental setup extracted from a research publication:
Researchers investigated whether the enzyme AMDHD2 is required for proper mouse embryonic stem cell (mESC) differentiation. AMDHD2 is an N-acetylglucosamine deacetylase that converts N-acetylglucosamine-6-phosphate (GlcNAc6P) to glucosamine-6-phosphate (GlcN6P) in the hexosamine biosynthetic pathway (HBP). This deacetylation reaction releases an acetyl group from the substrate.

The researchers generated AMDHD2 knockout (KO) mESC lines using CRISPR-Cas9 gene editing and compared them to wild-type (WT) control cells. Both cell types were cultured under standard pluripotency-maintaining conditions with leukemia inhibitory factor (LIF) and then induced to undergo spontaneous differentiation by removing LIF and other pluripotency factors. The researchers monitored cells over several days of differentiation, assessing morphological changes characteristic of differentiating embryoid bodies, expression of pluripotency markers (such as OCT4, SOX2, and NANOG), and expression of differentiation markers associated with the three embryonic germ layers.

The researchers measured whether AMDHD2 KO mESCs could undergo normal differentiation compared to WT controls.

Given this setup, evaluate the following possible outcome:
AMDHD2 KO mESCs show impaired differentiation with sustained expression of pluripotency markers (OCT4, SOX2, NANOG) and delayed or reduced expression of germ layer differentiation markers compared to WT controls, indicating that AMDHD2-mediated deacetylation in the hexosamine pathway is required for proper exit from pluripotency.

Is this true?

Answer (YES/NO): NO